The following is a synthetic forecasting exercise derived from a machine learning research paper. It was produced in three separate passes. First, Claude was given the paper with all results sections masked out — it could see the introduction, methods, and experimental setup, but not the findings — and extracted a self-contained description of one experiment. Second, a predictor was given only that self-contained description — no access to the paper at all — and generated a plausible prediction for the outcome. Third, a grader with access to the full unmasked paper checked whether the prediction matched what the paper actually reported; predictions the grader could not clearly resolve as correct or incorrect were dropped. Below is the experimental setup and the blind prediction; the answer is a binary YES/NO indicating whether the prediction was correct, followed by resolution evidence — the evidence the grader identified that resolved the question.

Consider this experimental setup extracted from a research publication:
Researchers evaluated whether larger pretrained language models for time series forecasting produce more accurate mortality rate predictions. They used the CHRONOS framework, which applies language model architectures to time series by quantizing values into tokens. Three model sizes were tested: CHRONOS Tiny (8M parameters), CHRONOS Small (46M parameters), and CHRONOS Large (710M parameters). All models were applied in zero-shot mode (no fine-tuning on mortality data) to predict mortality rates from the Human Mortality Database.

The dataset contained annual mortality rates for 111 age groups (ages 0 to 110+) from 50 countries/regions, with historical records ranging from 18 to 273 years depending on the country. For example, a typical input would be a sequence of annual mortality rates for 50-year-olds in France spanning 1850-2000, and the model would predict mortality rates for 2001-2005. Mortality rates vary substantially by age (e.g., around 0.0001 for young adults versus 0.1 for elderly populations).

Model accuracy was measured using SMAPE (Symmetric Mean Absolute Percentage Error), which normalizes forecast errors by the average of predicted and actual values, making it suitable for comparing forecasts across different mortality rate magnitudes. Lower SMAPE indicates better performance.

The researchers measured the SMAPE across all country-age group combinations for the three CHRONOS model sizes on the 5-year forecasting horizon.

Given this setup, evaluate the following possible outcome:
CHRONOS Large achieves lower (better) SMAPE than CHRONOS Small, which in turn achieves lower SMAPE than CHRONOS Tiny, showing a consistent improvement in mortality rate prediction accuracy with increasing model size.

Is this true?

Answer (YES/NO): NO